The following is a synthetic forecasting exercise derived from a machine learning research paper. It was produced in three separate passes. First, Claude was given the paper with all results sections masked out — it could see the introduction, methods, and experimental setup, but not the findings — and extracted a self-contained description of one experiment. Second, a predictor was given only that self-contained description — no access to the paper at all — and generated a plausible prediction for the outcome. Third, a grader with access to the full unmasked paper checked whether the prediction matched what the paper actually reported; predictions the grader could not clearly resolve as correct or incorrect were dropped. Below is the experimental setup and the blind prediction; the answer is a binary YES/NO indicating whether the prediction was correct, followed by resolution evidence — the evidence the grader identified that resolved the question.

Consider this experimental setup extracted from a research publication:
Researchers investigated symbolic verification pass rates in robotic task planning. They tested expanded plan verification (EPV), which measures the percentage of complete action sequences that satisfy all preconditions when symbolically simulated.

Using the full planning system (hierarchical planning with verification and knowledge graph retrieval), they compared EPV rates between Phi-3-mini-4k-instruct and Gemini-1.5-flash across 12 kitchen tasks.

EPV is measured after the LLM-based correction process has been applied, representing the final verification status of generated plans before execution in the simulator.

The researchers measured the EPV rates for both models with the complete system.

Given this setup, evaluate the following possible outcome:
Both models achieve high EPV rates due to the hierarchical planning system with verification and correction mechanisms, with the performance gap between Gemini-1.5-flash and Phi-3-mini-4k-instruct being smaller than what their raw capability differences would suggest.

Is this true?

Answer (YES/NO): NO